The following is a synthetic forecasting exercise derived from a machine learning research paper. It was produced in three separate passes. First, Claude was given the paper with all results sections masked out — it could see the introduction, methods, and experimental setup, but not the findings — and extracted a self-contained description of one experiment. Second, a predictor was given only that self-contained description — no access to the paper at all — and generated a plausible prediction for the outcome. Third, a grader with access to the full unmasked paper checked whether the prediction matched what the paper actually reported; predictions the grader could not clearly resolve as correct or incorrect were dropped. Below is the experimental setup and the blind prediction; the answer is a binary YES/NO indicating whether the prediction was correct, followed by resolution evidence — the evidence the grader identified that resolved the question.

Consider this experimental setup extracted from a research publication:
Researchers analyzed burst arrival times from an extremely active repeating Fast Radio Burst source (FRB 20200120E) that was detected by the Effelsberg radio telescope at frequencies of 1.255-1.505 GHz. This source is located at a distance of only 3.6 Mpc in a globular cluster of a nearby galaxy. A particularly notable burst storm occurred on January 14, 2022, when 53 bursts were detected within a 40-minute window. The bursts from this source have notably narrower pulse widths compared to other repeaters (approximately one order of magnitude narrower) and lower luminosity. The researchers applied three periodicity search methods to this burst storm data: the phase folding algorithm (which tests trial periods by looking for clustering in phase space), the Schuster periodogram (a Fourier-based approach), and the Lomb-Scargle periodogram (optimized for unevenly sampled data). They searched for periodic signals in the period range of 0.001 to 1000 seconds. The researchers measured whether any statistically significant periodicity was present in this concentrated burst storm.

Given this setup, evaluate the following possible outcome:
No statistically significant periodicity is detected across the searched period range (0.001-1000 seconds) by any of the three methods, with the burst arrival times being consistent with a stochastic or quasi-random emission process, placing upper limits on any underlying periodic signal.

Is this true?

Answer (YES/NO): NO